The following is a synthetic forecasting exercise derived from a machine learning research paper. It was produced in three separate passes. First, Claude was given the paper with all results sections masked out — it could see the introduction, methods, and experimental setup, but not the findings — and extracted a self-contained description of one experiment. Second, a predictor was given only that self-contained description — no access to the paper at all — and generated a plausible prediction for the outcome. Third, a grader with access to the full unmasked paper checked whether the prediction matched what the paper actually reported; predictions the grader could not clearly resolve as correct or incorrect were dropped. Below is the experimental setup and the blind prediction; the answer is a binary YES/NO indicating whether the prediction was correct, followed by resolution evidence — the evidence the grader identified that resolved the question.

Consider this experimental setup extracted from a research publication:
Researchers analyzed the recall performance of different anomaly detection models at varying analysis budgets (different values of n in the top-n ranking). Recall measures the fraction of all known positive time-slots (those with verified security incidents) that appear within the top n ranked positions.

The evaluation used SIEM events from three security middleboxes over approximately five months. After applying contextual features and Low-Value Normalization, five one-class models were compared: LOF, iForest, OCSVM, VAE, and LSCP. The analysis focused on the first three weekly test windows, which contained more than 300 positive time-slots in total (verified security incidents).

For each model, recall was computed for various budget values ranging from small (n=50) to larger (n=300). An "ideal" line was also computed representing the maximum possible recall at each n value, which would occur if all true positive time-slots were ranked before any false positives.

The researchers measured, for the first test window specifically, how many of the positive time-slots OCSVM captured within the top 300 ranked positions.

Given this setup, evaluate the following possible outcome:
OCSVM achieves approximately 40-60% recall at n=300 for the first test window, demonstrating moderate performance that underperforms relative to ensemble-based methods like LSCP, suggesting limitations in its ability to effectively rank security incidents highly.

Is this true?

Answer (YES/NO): NO